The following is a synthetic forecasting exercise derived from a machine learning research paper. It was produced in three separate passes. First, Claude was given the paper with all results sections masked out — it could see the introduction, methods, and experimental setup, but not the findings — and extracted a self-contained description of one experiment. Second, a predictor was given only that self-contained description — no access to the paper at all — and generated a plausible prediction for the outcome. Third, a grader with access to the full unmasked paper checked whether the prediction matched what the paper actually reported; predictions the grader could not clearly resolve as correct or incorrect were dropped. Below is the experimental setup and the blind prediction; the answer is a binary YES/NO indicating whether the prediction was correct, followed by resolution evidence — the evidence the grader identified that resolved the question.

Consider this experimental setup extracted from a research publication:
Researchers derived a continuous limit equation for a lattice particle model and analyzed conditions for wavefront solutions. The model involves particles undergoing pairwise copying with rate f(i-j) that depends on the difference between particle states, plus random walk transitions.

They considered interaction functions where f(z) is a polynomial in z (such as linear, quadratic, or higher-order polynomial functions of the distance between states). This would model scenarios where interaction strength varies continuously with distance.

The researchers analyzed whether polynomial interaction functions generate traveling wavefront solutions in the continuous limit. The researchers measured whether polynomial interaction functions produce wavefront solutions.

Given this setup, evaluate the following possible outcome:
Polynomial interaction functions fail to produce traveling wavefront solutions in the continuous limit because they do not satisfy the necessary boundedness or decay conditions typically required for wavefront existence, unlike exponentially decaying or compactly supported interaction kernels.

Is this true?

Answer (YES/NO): YES